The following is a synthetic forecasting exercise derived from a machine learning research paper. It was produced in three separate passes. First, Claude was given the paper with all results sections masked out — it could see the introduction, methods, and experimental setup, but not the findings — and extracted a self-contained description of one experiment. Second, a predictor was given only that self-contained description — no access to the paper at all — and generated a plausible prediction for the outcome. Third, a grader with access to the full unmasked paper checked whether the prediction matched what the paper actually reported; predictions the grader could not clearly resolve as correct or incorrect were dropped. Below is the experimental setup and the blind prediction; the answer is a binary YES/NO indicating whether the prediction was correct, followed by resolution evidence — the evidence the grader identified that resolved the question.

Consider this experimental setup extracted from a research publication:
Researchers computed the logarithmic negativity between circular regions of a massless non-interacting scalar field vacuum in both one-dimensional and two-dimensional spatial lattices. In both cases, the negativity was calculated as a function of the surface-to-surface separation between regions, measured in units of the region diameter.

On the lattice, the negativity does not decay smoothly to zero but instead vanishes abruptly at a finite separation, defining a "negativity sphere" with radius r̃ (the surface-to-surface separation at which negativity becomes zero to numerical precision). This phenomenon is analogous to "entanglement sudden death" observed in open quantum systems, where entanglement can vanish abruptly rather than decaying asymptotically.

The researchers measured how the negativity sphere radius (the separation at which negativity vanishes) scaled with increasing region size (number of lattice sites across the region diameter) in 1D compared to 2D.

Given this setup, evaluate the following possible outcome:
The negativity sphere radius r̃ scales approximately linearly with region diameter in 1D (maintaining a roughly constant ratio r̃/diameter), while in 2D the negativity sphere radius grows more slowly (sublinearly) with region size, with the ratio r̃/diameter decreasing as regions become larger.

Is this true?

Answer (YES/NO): NO